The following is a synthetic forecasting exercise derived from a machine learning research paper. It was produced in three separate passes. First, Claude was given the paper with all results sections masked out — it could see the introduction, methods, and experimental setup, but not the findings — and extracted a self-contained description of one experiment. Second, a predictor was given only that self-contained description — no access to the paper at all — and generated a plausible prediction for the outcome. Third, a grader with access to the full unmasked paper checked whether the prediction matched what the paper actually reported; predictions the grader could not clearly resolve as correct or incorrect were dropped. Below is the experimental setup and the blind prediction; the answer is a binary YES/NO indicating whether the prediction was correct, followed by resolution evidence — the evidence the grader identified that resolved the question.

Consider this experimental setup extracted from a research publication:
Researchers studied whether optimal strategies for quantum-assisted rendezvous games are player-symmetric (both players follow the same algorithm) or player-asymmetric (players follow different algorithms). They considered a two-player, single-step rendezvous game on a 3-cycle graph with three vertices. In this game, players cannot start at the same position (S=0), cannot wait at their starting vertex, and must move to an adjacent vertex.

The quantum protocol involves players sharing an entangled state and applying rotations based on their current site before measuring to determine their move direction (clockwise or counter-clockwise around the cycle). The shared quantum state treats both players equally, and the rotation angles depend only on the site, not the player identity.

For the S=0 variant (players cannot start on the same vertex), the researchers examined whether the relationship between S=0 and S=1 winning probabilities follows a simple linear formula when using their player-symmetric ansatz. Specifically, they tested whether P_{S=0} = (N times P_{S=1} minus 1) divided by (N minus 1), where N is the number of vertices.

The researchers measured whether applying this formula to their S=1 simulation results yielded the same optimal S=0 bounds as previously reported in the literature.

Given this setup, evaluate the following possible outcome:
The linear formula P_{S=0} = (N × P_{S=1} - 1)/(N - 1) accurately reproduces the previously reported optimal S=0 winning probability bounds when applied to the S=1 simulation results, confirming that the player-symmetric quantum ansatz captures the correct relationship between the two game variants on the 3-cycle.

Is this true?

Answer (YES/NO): NO